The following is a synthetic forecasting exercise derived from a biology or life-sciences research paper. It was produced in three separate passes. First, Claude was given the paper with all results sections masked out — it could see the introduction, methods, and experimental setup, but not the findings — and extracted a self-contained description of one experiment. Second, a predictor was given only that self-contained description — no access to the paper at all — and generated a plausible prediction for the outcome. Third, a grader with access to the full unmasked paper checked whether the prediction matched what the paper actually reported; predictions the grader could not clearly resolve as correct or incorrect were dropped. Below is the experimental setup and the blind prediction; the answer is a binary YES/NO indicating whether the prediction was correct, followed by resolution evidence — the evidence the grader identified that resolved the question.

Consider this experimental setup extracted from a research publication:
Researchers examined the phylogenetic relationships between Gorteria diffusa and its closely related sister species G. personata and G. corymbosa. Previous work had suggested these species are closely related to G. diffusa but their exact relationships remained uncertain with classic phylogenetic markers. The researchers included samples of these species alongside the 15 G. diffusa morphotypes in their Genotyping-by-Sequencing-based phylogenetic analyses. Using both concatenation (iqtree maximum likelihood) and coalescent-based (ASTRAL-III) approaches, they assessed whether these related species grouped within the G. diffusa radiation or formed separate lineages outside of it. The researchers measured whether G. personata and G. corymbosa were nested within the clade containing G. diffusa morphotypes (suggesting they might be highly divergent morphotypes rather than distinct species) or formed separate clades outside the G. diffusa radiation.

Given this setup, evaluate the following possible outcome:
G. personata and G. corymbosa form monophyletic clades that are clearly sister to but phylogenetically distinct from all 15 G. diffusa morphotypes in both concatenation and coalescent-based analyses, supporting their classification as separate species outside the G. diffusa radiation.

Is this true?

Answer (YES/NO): NO